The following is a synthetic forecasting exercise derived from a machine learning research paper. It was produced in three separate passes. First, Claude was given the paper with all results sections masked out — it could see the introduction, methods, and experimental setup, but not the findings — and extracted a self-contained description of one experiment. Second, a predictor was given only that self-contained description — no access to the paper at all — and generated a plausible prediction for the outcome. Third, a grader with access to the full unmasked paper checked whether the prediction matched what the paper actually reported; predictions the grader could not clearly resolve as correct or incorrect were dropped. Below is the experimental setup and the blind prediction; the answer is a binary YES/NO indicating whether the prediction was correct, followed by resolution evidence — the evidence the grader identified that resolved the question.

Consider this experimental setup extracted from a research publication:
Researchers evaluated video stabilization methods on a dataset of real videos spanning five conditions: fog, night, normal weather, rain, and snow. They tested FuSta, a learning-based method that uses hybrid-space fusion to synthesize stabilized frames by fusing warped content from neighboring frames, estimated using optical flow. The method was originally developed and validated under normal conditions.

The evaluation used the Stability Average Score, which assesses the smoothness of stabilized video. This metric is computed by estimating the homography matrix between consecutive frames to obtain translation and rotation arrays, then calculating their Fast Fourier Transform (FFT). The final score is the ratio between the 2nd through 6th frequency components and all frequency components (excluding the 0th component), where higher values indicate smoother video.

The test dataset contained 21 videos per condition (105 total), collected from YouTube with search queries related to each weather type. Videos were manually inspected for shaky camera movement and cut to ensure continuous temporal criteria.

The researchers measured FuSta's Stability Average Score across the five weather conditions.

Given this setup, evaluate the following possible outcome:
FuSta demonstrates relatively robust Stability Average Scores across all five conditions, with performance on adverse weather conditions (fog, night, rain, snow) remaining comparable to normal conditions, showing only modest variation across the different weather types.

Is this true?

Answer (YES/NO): NO